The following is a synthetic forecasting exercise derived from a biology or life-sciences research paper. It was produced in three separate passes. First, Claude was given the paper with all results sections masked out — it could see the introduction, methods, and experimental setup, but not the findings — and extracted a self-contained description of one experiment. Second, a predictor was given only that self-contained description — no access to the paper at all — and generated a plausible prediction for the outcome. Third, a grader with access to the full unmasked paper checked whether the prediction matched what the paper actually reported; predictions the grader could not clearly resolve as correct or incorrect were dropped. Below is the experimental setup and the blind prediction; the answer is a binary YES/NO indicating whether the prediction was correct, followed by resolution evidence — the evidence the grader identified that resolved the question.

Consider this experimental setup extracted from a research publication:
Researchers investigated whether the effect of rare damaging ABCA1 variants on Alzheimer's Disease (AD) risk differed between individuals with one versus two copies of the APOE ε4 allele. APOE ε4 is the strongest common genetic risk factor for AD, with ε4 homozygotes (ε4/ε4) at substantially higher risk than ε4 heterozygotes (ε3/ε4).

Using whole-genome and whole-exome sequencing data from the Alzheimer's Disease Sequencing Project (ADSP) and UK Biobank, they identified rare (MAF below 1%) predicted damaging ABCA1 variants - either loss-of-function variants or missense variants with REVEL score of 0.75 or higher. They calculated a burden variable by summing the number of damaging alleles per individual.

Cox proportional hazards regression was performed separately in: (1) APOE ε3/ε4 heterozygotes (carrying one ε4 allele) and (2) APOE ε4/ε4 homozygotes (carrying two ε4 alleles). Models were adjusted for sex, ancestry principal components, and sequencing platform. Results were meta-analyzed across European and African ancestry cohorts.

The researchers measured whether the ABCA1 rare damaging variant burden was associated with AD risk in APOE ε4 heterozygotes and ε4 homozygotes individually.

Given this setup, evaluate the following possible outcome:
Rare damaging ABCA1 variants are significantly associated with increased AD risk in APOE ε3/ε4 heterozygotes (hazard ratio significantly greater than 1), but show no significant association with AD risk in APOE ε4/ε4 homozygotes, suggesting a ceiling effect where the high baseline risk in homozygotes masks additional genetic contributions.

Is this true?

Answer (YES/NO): NO